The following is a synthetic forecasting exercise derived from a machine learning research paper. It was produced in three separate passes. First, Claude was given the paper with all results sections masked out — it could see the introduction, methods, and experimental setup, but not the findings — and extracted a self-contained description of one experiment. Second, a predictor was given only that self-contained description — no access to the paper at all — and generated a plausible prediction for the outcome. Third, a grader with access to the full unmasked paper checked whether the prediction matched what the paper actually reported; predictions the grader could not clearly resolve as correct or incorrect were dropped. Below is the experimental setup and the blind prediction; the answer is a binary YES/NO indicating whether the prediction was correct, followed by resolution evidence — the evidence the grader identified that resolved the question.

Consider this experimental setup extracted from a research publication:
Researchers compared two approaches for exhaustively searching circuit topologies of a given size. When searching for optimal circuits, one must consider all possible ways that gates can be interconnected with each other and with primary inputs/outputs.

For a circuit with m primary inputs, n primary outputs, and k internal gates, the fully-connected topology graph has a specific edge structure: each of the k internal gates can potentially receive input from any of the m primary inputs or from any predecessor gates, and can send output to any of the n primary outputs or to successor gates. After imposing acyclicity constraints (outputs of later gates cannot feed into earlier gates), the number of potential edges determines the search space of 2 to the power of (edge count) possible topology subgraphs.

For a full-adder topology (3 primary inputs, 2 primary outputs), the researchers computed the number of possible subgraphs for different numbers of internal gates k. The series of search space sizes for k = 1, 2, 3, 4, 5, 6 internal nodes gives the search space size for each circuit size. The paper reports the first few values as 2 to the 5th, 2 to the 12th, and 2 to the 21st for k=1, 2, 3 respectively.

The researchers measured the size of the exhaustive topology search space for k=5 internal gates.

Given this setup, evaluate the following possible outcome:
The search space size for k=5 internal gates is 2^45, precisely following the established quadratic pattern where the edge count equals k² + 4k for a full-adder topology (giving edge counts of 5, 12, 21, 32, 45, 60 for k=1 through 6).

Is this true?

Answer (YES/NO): YES